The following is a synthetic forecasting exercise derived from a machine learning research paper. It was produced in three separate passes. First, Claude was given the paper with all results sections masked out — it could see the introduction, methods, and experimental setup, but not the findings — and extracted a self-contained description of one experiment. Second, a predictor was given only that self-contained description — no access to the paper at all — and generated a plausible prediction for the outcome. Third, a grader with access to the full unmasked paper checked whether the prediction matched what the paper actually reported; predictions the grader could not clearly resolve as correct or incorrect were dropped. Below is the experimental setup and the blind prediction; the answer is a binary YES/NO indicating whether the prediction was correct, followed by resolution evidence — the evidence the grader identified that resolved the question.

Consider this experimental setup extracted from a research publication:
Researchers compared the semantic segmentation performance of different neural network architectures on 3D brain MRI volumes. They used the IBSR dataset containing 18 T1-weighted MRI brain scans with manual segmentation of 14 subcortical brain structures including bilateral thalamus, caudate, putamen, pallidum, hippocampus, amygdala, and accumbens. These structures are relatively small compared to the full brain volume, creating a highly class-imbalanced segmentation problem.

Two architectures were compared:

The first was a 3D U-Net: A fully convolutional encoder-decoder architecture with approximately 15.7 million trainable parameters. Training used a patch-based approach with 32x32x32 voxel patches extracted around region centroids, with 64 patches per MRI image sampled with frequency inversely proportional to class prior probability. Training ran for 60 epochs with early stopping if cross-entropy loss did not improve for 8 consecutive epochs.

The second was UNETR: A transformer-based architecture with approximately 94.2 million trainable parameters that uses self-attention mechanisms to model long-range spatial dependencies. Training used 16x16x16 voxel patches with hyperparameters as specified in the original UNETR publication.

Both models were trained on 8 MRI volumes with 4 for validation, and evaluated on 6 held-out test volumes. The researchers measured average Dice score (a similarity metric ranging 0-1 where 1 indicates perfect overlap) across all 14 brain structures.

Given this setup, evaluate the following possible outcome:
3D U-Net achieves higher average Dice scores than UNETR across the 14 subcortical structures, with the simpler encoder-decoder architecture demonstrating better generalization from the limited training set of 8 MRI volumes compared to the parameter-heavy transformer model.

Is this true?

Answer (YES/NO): YES